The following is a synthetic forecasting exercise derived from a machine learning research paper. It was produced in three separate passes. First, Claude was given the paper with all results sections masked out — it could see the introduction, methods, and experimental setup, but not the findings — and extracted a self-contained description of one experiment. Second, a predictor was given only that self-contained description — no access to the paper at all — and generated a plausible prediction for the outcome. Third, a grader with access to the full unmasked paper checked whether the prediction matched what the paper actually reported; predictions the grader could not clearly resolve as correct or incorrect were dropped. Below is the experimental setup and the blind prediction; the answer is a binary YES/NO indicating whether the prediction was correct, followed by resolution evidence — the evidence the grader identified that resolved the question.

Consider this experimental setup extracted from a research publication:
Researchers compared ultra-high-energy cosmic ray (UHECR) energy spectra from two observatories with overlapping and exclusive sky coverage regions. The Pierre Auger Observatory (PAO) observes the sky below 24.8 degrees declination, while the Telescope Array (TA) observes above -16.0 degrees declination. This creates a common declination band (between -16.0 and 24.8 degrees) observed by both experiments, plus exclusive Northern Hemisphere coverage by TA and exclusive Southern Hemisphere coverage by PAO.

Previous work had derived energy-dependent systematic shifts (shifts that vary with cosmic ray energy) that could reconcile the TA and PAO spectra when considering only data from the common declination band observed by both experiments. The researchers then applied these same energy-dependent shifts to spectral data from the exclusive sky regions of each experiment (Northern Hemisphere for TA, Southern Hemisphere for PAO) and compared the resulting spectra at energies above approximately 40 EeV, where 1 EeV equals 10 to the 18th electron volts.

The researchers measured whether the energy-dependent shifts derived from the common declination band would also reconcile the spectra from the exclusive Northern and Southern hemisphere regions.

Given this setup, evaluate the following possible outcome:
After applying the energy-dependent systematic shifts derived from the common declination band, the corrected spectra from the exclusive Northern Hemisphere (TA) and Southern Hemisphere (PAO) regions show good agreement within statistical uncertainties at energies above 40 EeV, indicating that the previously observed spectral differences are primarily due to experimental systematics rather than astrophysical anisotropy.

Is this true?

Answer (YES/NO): NO